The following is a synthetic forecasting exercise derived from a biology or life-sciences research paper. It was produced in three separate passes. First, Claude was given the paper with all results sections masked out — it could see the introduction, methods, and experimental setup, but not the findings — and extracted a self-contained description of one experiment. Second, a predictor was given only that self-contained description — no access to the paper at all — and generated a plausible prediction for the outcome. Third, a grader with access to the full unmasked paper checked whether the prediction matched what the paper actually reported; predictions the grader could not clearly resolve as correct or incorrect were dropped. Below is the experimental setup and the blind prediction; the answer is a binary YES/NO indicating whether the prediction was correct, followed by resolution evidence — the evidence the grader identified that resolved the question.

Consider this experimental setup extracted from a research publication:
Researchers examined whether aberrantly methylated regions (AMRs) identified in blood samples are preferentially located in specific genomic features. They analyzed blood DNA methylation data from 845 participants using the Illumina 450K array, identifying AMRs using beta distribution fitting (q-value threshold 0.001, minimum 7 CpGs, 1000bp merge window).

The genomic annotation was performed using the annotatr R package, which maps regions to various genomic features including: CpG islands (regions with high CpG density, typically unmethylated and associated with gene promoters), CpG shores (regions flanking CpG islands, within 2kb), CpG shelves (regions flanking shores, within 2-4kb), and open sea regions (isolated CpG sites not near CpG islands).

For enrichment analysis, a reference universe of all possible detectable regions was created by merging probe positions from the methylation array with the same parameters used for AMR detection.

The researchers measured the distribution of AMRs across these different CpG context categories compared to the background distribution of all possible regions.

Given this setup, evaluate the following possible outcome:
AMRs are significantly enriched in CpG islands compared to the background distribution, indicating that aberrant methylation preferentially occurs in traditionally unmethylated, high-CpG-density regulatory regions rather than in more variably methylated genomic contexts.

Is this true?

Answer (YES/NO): YES